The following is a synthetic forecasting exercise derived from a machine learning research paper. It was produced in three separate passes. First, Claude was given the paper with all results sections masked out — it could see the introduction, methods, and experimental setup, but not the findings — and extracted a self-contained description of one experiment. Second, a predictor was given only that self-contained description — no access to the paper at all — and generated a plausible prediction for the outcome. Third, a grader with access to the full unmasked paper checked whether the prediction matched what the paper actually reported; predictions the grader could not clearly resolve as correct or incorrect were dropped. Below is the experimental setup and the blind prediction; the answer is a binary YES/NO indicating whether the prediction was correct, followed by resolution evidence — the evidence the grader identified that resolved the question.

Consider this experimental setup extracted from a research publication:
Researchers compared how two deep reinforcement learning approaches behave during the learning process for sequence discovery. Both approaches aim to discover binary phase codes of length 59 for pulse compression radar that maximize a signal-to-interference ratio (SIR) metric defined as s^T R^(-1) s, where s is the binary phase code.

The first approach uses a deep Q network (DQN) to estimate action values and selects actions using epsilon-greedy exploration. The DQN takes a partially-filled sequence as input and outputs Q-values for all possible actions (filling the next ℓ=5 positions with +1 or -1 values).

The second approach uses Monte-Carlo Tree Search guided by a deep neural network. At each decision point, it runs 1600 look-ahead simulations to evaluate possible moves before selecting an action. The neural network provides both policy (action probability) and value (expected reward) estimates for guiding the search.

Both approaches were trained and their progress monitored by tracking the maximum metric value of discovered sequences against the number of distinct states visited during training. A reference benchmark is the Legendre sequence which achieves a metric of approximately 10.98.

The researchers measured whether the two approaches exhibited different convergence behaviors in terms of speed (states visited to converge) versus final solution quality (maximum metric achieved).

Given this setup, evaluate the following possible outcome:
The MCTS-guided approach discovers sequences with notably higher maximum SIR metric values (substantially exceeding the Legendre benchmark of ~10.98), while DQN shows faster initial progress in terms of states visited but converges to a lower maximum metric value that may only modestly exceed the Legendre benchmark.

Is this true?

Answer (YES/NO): NO